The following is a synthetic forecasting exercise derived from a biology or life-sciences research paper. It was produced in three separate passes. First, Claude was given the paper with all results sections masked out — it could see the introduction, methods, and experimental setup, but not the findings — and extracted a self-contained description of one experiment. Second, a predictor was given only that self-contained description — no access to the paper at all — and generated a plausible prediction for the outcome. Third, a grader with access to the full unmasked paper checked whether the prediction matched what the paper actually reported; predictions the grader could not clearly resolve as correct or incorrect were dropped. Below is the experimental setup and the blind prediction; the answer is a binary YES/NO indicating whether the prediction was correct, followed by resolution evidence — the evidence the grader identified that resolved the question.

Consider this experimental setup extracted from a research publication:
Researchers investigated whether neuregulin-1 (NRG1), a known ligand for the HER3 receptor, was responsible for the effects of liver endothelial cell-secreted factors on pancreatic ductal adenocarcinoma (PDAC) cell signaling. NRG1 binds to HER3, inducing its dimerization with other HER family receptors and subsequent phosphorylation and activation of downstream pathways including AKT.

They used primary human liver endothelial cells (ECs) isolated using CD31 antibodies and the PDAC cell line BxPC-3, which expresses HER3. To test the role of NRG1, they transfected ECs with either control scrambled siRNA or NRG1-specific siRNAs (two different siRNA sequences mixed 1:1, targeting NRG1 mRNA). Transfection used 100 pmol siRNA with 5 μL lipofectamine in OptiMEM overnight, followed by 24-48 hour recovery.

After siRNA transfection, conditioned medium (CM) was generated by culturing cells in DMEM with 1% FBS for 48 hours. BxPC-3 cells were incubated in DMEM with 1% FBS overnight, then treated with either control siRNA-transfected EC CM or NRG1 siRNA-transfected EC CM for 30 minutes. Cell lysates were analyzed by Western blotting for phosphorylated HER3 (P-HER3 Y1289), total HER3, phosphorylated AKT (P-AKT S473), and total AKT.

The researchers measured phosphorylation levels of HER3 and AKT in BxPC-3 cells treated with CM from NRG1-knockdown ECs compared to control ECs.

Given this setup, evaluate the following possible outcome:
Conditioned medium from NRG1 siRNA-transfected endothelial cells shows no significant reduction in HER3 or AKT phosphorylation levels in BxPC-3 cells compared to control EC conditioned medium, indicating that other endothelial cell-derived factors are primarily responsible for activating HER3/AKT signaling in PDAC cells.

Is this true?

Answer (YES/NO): NO